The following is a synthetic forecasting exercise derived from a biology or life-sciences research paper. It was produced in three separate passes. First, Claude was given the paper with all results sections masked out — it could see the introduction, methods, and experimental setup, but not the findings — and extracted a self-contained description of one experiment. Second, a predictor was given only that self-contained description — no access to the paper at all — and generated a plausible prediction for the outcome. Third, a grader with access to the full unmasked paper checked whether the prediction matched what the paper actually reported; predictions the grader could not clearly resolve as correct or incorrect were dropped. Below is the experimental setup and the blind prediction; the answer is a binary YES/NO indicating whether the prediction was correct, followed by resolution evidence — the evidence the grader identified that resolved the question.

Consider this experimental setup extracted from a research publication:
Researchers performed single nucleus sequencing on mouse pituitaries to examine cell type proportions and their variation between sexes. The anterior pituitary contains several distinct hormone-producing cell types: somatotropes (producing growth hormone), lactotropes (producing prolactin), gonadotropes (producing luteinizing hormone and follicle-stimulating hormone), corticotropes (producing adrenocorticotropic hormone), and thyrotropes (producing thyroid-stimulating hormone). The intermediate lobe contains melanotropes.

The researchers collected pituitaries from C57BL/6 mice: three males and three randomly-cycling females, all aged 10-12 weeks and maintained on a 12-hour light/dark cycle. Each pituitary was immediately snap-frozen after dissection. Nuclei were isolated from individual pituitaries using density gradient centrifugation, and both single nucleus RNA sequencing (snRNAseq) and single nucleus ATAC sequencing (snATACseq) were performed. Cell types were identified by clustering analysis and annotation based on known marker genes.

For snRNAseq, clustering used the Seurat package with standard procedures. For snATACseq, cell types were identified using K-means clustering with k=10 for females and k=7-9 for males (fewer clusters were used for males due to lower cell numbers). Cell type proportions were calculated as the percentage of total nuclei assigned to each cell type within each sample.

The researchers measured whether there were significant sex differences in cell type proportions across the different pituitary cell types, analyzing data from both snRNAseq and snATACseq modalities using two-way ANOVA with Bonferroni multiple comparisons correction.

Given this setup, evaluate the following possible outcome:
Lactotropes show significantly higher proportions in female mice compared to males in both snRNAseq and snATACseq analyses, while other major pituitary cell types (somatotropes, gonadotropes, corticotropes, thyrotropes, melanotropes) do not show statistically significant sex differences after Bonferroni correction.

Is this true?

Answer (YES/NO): NO